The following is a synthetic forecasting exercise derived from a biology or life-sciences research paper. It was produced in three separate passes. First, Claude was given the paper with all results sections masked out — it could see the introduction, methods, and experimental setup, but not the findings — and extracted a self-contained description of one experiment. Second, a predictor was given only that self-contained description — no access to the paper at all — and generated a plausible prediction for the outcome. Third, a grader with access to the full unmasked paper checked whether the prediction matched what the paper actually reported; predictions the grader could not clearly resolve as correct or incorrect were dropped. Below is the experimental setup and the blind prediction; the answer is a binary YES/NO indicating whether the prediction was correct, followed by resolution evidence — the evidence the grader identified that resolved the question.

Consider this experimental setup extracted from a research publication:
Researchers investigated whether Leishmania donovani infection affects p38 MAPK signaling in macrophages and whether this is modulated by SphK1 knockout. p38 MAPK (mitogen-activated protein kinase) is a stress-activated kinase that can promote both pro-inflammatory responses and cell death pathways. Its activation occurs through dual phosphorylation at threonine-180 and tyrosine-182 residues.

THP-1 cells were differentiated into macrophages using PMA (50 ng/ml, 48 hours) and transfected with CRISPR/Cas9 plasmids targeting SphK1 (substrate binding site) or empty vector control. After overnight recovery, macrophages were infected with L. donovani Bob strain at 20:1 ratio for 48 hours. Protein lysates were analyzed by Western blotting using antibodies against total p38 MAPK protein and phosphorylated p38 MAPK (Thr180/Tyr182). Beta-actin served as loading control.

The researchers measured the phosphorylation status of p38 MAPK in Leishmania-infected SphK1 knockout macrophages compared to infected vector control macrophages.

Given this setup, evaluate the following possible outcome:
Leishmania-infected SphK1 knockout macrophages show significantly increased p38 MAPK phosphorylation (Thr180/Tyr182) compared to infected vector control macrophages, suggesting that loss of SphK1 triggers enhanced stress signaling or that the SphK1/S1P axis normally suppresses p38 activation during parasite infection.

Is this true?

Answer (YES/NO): YES